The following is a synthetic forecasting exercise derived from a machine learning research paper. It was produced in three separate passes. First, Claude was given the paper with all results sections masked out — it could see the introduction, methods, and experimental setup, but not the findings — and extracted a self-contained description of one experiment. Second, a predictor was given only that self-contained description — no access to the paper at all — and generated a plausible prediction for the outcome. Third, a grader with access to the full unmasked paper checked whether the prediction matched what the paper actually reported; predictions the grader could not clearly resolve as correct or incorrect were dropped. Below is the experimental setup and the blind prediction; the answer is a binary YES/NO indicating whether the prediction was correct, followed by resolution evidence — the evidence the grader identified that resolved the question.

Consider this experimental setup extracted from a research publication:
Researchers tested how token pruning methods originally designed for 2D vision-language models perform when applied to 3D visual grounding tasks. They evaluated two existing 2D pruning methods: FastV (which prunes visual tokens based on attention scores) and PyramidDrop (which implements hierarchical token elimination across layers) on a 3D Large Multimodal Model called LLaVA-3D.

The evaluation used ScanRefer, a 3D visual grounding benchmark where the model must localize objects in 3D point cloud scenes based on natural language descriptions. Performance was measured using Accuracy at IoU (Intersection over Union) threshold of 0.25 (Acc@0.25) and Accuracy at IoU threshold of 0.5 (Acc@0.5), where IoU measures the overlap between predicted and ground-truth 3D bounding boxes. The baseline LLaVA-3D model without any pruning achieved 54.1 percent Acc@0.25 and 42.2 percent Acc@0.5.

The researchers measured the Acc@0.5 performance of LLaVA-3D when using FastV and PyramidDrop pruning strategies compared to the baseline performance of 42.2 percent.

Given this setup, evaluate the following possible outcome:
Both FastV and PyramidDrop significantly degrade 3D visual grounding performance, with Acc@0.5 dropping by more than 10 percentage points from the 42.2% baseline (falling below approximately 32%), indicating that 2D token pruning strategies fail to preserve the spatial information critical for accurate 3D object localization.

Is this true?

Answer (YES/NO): NO